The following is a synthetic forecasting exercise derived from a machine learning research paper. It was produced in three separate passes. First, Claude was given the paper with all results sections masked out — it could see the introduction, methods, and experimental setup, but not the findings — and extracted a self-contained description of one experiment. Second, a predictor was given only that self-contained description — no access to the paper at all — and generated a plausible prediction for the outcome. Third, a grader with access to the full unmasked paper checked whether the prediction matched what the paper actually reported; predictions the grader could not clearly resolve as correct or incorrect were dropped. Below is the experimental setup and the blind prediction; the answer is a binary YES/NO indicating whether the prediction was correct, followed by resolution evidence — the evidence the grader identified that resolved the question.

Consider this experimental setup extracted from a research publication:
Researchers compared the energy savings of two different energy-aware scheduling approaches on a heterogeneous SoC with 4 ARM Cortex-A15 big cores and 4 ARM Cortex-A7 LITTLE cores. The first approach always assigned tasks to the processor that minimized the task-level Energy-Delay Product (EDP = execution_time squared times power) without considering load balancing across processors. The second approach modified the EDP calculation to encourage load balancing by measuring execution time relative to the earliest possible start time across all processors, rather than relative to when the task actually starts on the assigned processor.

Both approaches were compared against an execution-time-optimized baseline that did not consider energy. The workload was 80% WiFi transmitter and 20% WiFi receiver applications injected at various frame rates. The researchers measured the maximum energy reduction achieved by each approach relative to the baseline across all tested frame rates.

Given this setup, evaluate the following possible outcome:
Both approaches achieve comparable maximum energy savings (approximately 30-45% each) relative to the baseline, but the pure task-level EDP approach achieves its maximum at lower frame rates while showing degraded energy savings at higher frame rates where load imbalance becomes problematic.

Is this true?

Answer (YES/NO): NO